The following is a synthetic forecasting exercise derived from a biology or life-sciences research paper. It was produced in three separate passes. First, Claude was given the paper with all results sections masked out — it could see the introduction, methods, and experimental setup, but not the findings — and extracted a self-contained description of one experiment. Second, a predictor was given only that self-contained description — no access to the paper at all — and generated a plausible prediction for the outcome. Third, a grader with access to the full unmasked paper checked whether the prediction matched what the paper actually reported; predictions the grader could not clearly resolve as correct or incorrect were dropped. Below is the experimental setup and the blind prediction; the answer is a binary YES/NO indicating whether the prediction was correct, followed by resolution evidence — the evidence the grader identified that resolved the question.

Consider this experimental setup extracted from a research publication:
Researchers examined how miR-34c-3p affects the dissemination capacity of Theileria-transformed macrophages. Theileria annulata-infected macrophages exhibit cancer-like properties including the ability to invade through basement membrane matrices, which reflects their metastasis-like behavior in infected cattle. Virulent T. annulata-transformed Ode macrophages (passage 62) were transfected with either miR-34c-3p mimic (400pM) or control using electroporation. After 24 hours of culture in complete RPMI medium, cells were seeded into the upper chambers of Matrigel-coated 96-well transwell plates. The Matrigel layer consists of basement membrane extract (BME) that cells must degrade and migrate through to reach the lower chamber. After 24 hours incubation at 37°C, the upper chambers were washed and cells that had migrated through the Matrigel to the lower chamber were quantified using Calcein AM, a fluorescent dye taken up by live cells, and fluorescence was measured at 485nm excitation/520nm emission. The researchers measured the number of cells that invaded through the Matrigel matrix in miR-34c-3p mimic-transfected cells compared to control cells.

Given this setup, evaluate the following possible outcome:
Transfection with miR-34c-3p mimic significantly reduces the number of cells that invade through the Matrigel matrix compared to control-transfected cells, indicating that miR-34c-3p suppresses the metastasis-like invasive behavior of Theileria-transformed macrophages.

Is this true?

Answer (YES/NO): NO